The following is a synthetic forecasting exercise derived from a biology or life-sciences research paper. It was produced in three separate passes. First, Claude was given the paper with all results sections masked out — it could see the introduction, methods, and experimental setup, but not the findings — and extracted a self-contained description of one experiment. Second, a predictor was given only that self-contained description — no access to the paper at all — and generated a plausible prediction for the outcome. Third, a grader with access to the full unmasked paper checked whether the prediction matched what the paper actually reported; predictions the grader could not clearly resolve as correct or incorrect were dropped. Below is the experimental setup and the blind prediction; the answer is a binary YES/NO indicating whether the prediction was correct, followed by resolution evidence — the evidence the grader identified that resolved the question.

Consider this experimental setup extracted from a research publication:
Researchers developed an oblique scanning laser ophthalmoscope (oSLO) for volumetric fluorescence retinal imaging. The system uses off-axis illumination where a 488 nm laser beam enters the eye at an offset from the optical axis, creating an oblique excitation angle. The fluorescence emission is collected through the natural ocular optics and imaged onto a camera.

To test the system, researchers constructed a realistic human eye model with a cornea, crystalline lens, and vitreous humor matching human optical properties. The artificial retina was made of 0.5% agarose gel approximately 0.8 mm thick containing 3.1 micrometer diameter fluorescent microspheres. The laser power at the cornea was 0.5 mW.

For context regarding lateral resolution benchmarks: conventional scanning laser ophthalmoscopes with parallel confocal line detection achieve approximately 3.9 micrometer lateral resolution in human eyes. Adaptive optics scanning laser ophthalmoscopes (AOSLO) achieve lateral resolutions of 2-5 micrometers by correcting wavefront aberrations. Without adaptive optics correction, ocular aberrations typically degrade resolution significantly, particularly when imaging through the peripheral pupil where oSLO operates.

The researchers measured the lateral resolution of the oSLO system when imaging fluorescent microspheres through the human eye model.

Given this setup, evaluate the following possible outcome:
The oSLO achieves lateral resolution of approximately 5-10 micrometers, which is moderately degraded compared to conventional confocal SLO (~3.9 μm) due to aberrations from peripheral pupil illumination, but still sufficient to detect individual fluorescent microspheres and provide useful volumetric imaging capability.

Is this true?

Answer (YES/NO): YES